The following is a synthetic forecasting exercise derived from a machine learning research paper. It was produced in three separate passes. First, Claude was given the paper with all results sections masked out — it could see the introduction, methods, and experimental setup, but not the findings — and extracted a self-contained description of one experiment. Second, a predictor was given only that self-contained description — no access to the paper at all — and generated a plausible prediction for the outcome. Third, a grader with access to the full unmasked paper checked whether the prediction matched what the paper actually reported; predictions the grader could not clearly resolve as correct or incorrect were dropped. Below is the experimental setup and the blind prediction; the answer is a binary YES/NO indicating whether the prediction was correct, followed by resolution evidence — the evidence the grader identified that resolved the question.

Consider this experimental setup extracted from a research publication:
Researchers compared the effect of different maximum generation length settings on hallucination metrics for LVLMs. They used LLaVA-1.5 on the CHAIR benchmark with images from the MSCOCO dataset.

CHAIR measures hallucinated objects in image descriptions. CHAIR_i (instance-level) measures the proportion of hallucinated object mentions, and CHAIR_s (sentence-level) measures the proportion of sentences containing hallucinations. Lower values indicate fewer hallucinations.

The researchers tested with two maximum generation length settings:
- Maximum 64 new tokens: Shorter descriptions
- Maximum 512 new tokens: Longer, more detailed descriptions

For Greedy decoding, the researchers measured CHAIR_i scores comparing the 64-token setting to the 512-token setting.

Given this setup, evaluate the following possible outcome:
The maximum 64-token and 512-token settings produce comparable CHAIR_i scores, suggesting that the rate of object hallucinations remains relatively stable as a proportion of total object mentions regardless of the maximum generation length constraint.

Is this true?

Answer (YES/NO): NO